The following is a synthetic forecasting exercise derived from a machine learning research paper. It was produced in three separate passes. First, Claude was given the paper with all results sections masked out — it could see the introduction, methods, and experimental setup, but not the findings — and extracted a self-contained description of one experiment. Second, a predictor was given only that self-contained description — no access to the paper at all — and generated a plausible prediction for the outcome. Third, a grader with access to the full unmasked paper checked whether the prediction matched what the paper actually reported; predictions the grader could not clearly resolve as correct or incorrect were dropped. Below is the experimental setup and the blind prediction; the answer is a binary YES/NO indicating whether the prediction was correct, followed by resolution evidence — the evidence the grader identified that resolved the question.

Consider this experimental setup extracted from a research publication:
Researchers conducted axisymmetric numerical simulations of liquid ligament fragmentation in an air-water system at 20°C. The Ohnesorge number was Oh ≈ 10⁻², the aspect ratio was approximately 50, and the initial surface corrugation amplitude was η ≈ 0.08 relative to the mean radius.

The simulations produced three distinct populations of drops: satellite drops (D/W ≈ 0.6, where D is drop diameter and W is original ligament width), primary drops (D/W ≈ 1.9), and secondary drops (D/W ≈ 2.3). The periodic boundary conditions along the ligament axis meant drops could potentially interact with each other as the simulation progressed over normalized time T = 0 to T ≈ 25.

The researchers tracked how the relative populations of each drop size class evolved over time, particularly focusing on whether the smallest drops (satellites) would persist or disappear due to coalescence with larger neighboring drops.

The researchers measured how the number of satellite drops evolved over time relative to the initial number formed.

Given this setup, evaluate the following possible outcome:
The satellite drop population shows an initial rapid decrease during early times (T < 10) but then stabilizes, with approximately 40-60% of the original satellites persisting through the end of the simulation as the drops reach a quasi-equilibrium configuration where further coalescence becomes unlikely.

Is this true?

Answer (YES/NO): NO